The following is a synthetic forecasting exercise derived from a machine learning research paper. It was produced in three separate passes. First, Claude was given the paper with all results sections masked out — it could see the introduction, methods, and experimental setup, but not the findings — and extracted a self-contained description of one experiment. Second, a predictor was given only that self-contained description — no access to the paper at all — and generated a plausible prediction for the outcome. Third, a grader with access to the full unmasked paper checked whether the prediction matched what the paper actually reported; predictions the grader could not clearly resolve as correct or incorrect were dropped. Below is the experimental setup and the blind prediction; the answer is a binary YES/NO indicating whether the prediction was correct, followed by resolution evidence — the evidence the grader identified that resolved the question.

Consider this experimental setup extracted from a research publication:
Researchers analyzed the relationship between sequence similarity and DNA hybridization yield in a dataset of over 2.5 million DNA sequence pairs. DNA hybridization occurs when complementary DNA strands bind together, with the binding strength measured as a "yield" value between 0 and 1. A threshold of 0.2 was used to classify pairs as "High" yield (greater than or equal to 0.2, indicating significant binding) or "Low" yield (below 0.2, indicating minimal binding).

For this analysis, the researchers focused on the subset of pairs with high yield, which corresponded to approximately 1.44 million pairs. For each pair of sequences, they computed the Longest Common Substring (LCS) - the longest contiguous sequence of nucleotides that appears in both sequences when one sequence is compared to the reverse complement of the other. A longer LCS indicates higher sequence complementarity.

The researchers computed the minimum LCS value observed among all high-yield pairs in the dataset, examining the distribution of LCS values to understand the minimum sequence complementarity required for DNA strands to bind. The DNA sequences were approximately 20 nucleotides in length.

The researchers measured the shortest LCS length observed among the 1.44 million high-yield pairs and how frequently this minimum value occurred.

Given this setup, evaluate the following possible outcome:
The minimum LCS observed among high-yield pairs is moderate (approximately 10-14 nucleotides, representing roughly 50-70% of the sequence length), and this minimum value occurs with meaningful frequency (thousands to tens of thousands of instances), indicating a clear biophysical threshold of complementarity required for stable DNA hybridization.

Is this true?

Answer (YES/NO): NO